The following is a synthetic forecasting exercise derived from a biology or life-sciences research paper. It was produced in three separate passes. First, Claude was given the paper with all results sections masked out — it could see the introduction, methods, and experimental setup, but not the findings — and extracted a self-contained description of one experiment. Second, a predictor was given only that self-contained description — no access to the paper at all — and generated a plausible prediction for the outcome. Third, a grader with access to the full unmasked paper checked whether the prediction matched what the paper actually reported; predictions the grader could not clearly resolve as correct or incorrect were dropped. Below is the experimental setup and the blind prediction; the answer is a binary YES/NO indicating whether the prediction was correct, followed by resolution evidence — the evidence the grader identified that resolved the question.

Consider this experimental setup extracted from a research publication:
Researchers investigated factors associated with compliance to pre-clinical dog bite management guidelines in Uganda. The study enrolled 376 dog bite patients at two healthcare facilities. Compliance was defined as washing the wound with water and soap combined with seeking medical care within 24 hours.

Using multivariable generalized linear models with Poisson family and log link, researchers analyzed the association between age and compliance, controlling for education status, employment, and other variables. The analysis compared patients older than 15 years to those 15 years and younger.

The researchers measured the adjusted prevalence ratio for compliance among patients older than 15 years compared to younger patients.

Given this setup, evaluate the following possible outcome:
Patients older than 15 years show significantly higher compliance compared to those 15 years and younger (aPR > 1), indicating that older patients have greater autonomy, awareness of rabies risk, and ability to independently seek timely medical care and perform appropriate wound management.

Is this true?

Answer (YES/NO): NO